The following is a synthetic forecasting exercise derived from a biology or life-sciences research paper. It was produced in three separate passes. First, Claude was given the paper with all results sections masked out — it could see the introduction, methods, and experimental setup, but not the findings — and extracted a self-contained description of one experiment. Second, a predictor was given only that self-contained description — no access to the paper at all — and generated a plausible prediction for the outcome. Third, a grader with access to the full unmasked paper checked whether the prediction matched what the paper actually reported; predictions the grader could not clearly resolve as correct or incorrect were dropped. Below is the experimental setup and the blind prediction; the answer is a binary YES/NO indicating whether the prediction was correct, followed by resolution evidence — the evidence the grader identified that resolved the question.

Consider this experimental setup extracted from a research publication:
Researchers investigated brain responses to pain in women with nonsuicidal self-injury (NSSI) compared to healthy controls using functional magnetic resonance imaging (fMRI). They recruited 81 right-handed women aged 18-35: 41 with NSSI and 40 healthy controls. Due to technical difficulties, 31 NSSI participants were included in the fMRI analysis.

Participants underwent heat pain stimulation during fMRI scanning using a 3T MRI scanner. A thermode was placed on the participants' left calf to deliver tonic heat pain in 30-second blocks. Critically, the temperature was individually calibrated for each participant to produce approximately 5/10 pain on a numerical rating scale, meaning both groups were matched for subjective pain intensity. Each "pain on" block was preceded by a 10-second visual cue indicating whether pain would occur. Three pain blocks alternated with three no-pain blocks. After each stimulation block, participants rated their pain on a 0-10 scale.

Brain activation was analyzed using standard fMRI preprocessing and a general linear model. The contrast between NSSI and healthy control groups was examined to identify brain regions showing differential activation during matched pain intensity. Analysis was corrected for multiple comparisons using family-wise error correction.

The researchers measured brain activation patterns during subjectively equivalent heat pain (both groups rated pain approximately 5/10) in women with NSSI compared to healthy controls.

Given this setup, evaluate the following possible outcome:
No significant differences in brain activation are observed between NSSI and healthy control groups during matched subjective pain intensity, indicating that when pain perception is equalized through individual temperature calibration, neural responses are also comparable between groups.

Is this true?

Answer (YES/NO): NO